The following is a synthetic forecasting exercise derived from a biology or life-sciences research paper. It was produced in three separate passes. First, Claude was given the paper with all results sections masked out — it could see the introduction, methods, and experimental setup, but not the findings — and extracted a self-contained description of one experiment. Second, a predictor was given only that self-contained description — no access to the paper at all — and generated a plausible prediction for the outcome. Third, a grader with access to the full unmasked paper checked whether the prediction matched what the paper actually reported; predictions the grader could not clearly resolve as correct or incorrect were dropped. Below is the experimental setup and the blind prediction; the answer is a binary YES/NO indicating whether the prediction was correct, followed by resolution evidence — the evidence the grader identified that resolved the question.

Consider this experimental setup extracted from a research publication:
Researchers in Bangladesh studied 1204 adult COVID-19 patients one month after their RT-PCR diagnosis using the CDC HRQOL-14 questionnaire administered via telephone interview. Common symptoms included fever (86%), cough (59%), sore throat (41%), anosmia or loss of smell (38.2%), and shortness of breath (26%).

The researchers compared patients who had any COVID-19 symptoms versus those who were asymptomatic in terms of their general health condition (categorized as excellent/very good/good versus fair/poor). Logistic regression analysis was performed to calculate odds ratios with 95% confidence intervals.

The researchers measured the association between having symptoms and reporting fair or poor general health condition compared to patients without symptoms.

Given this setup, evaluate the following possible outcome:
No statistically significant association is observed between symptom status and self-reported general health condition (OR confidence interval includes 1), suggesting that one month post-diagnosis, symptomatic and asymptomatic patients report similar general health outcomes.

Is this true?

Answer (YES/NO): NO